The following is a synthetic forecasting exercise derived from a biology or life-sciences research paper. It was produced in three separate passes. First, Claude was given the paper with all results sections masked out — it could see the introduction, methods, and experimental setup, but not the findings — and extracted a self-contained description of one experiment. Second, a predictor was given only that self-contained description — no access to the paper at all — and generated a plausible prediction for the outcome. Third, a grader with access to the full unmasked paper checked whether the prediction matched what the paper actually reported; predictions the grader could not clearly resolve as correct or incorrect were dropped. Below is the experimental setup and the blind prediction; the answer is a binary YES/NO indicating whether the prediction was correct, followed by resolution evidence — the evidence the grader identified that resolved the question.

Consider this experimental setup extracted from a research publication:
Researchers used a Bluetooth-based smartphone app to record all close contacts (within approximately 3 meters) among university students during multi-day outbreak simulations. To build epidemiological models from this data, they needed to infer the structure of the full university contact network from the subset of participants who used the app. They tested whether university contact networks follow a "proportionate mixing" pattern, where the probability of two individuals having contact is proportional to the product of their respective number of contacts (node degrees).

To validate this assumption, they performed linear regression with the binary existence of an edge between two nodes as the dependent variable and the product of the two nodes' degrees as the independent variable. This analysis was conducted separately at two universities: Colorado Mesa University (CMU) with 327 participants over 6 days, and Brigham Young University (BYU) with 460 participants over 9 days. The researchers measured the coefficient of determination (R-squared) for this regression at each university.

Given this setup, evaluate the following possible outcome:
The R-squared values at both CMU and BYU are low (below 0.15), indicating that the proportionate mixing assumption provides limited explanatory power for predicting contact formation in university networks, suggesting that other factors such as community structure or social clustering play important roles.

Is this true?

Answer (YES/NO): NO